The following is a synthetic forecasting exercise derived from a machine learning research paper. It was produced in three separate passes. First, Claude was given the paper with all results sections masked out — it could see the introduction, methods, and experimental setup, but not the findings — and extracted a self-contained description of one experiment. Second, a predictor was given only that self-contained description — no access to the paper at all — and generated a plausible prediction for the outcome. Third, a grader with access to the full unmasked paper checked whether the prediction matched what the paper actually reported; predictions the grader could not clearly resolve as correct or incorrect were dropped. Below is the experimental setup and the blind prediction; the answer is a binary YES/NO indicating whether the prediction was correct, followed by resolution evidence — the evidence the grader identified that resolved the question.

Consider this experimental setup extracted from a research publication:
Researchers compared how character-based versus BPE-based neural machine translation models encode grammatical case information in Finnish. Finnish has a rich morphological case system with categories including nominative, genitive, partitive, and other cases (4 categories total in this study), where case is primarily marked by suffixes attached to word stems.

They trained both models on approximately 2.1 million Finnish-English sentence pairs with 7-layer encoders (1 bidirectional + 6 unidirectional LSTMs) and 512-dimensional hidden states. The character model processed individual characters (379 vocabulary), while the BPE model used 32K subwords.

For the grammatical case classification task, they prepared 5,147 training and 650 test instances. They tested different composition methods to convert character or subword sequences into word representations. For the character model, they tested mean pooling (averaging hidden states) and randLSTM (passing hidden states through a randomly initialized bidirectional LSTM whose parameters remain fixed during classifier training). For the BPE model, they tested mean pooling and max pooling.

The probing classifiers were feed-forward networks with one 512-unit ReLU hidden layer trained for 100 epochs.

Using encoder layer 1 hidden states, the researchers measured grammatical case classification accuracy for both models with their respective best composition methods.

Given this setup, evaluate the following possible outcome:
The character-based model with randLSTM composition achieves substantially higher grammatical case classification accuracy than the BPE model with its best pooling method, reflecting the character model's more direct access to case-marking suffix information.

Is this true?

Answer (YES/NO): YES